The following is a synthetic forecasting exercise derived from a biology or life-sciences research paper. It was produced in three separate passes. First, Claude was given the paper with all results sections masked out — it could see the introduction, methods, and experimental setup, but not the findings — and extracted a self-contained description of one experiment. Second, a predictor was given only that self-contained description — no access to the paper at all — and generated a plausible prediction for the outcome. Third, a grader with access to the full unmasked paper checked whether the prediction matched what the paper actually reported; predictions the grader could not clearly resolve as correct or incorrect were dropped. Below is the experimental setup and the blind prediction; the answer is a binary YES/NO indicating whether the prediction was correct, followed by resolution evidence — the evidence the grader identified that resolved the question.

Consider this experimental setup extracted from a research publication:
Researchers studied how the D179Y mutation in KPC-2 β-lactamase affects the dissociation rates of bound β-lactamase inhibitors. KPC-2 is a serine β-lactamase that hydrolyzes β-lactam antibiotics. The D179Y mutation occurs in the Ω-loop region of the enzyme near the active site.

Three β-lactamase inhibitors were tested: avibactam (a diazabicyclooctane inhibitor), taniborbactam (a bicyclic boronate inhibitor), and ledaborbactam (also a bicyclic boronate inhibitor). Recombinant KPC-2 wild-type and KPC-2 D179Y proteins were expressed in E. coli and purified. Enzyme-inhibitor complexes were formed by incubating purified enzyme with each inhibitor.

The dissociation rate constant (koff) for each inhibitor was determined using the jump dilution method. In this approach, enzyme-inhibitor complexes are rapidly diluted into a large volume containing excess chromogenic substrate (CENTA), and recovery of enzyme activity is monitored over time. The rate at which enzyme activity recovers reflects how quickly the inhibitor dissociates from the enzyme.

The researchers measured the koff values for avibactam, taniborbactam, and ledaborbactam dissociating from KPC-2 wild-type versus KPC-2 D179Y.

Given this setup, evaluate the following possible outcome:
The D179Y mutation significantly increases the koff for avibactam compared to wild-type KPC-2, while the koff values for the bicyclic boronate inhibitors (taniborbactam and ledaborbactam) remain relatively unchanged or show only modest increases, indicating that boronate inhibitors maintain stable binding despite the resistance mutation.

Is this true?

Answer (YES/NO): NO